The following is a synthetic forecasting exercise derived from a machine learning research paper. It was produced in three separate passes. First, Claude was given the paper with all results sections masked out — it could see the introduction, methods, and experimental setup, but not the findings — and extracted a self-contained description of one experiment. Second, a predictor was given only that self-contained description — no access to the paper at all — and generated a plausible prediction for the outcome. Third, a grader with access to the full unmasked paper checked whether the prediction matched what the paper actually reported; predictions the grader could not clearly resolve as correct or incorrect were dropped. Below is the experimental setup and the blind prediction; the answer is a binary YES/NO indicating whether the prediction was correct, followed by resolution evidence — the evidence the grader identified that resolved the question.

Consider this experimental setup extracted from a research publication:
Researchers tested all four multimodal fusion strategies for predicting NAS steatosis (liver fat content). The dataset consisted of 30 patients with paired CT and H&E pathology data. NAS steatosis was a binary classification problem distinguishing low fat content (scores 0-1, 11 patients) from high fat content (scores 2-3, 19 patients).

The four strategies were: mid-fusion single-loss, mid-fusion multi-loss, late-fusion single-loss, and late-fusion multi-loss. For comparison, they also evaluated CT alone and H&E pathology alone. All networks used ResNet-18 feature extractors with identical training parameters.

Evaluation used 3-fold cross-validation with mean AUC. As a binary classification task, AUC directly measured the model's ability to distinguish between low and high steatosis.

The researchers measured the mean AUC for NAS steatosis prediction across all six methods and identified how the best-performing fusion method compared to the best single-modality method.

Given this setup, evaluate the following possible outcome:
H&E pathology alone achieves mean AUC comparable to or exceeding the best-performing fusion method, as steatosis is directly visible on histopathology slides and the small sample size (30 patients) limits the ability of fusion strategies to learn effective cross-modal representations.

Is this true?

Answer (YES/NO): YES